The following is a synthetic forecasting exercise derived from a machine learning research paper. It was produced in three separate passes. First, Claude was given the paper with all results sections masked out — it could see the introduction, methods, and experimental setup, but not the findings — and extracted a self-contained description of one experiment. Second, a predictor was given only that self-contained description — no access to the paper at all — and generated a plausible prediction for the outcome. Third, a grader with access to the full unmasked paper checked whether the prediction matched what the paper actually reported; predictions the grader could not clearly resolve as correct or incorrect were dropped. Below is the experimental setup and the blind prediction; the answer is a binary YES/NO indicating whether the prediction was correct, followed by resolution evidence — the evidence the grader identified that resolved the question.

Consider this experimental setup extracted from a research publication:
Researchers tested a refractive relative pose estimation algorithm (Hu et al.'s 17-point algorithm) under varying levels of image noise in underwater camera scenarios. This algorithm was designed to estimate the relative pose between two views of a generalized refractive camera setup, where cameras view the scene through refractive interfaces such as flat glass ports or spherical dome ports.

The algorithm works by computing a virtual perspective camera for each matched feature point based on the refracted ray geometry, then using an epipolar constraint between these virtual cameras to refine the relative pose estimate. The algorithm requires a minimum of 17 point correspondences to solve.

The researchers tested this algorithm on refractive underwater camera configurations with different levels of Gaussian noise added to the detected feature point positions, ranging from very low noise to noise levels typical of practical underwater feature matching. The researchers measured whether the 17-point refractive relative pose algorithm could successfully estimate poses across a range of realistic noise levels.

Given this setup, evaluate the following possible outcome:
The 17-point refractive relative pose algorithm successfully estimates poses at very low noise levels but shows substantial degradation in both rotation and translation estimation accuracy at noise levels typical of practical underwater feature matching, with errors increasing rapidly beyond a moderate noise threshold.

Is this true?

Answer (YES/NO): YES